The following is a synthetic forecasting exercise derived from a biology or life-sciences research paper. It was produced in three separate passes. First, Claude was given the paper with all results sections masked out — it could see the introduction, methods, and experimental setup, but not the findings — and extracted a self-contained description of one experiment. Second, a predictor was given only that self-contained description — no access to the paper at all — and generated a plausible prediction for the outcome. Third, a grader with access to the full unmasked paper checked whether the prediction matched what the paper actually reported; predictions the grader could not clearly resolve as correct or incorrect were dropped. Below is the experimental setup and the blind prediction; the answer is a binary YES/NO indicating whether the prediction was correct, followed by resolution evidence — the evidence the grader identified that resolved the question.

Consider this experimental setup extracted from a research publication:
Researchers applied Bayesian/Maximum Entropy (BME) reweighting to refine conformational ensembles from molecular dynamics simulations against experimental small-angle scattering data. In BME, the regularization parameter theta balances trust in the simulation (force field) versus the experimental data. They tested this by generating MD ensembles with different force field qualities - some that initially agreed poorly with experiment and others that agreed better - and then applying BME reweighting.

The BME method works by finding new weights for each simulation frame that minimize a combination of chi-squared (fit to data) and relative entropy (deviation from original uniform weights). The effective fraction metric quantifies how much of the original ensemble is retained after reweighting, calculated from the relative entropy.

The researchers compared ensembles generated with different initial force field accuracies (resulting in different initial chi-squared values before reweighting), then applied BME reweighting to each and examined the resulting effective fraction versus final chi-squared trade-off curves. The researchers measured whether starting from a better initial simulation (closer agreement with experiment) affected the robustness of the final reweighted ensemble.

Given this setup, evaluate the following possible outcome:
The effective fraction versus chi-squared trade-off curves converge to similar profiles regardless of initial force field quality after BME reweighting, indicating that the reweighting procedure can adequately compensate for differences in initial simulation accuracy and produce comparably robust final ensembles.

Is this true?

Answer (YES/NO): NO